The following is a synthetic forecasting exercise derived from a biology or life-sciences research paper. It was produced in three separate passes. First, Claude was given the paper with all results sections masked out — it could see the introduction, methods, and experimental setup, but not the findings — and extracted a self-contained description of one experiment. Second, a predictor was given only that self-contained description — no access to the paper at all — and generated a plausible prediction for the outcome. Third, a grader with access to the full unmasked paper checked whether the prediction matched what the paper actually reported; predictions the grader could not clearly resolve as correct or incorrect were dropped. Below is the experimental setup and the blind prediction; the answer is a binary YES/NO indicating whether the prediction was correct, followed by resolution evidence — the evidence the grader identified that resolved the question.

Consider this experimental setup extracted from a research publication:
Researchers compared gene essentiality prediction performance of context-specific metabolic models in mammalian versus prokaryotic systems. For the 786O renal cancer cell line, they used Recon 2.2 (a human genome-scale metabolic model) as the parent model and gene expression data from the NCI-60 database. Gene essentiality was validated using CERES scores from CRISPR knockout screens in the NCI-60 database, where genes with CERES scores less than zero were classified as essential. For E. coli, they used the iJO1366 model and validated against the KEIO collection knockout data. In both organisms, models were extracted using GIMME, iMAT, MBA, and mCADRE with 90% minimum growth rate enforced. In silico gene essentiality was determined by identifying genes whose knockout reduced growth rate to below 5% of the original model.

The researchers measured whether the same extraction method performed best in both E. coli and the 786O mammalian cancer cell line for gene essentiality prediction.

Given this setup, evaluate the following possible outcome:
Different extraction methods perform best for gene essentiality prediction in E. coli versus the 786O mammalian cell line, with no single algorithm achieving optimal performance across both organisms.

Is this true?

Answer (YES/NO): YES